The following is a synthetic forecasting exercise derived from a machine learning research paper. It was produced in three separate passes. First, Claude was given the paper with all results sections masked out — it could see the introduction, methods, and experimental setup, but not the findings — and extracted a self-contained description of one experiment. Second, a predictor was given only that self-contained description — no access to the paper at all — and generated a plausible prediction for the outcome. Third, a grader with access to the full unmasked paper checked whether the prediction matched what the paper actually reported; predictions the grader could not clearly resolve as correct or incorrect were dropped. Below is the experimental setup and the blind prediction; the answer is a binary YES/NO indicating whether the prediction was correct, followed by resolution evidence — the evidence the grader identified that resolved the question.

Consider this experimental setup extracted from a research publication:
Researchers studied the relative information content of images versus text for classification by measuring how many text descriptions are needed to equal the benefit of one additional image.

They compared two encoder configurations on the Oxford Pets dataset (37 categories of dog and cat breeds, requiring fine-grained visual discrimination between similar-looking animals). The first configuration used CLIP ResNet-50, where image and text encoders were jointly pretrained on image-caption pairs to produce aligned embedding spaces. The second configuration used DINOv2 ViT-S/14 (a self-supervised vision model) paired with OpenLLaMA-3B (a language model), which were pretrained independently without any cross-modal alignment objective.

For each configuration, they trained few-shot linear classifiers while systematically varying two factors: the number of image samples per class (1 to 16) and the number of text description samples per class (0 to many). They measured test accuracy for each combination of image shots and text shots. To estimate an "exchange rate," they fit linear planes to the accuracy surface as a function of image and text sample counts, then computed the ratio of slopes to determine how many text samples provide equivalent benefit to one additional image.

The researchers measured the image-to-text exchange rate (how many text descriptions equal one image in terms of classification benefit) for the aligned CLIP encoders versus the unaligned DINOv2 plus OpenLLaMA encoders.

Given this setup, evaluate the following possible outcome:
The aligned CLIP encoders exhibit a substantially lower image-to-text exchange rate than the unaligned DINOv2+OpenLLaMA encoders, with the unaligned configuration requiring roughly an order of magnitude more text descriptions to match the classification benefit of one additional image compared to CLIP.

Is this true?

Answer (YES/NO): NO